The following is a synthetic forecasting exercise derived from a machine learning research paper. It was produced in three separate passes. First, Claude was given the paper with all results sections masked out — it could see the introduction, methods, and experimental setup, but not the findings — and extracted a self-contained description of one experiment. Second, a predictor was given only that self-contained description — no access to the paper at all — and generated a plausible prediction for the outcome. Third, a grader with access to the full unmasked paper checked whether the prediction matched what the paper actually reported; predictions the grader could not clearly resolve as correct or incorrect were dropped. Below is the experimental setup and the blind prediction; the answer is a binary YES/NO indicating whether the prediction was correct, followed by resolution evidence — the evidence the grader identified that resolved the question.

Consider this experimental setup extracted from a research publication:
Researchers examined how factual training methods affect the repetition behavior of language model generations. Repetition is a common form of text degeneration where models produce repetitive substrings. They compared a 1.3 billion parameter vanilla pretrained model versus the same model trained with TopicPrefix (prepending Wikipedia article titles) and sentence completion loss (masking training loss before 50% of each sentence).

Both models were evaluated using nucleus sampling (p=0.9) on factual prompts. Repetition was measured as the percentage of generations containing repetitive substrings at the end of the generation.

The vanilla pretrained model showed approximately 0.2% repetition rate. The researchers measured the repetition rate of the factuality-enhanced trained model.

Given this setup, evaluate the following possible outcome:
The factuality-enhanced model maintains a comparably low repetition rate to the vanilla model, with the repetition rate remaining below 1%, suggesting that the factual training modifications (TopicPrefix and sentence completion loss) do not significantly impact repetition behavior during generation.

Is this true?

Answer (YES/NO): NO